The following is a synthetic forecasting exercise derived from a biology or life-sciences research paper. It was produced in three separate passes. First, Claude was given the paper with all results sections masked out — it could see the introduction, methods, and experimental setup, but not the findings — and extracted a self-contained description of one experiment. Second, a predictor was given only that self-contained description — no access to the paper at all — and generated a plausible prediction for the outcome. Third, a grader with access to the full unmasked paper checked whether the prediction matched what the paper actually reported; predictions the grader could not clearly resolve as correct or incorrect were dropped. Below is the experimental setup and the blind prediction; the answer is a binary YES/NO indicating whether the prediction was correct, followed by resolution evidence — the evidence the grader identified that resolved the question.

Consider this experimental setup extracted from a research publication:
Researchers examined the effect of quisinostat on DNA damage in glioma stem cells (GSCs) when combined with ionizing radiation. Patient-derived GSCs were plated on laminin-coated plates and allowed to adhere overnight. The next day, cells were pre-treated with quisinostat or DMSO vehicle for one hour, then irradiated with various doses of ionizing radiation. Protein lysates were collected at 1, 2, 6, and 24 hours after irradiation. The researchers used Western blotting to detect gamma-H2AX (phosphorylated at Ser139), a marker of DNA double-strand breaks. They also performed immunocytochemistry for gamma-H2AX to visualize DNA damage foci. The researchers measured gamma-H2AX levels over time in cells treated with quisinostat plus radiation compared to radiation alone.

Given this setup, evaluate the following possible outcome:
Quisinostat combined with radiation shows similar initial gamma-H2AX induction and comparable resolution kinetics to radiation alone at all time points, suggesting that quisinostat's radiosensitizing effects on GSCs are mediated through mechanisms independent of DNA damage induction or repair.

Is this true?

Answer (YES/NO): NO